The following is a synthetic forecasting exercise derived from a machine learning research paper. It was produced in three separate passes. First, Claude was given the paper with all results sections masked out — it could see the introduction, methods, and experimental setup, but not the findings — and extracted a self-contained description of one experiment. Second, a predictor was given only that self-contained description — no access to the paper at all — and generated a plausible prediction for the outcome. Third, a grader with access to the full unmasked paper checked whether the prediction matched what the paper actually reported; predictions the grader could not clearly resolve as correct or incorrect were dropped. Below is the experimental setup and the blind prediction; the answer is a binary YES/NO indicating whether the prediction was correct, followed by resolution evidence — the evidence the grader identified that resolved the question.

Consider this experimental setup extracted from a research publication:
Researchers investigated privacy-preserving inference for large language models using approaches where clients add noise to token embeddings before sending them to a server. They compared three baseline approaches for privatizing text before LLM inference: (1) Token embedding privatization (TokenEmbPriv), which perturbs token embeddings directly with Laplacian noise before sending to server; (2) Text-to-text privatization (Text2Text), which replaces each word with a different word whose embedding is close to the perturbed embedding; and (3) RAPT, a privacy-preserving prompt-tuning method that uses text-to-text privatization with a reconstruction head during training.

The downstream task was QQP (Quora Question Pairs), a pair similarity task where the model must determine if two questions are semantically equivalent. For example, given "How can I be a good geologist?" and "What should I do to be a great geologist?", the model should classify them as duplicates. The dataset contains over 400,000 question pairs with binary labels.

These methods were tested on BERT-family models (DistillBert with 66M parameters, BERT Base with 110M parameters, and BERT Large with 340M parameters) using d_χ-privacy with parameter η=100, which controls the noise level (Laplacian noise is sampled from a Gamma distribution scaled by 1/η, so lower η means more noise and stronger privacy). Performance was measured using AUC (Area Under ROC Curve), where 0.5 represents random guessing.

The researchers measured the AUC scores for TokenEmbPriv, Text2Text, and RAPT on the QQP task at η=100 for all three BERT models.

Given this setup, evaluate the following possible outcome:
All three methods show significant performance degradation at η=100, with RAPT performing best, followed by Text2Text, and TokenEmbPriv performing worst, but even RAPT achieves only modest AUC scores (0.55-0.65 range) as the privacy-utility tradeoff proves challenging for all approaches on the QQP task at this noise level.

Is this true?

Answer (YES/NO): NO